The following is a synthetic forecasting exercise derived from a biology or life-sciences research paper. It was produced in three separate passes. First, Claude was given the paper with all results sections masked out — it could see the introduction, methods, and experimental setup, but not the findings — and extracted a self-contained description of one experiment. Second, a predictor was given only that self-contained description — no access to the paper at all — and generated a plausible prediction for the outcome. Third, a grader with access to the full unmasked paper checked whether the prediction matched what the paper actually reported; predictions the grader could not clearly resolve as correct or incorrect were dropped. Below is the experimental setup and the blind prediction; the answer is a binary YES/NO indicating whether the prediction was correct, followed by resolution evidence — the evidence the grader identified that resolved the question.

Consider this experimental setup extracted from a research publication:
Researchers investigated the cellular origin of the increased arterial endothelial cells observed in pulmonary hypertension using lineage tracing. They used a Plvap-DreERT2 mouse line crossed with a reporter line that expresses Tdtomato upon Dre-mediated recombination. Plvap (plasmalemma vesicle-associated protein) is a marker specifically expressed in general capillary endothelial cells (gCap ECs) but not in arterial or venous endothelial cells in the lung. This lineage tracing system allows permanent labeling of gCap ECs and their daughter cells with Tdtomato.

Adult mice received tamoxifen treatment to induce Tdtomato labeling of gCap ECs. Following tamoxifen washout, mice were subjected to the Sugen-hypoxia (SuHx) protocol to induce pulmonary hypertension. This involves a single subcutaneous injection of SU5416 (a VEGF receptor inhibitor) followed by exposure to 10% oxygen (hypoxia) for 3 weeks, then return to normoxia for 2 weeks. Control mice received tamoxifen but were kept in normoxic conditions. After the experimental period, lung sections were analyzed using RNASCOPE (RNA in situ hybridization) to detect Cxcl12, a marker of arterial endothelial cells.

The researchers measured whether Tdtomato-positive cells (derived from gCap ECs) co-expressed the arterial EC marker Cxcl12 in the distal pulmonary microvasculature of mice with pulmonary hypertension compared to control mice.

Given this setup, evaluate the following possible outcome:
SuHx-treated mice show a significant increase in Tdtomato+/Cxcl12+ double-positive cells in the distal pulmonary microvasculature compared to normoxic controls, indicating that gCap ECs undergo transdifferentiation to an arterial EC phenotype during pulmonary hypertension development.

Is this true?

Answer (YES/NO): YES